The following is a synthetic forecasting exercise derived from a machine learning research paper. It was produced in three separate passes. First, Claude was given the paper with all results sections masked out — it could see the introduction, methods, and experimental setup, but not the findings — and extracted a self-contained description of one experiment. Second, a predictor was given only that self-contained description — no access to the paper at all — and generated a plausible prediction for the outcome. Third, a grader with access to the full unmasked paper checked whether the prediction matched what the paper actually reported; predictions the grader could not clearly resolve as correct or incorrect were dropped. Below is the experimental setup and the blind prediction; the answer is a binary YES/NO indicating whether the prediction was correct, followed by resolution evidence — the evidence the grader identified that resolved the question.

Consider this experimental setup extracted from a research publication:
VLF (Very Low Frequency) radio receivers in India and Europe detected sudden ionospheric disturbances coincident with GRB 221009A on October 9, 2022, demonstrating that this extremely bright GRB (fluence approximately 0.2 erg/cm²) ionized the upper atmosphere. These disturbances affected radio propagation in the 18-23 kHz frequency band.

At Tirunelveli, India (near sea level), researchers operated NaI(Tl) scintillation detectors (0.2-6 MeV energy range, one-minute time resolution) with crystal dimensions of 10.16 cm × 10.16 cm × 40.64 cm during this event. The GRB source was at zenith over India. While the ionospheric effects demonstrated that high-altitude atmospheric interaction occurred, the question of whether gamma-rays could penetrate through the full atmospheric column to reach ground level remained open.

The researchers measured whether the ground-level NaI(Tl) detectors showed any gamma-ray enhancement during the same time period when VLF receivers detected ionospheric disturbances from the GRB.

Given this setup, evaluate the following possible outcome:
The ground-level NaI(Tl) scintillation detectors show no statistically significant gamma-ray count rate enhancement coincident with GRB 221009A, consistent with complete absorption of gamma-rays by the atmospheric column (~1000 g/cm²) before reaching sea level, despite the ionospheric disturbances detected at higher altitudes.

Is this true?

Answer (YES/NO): YES